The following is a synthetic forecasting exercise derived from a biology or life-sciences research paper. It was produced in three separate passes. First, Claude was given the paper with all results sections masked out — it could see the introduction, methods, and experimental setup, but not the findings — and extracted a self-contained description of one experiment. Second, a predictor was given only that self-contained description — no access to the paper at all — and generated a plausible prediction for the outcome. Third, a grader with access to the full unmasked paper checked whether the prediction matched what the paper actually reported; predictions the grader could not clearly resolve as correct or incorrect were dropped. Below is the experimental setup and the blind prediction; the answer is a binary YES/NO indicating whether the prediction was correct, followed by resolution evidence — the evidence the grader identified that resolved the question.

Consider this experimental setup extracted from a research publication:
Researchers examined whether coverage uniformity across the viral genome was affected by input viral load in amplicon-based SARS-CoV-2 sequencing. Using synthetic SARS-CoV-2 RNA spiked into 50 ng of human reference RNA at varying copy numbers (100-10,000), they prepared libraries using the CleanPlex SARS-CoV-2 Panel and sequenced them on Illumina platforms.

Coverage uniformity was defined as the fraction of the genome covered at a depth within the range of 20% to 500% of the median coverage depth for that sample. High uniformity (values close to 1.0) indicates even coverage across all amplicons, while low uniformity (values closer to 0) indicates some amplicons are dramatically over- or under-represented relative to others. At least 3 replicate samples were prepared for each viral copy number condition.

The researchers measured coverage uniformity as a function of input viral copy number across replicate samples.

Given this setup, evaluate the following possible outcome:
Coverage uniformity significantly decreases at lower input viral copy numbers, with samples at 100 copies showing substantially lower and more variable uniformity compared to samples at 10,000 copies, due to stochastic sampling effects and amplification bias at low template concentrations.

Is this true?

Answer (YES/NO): YES